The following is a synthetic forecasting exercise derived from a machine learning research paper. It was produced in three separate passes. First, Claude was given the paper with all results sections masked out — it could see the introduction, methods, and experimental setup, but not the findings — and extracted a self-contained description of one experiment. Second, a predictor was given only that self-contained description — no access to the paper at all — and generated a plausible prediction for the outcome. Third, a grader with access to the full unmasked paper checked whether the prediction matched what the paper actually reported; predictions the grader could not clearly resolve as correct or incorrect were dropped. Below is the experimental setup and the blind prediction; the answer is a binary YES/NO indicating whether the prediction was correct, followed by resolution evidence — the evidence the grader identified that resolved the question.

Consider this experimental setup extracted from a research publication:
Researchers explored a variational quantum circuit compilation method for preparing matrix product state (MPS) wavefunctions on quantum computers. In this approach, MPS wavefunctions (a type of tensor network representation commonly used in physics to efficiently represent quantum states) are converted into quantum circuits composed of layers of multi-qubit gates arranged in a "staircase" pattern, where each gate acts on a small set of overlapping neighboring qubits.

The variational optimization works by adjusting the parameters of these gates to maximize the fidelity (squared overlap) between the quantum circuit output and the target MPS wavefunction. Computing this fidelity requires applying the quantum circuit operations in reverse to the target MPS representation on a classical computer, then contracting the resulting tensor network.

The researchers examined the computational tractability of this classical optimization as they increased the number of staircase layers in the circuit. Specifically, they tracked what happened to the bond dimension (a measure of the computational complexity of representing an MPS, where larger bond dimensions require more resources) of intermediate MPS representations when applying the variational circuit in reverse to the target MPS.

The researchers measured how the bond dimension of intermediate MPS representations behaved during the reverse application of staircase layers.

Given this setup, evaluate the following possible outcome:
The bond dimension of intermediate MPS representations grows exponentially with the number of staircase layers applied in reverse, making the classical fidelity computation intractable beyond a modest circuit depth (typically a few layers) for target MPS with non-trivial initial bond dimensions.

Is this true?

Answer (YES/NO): NO